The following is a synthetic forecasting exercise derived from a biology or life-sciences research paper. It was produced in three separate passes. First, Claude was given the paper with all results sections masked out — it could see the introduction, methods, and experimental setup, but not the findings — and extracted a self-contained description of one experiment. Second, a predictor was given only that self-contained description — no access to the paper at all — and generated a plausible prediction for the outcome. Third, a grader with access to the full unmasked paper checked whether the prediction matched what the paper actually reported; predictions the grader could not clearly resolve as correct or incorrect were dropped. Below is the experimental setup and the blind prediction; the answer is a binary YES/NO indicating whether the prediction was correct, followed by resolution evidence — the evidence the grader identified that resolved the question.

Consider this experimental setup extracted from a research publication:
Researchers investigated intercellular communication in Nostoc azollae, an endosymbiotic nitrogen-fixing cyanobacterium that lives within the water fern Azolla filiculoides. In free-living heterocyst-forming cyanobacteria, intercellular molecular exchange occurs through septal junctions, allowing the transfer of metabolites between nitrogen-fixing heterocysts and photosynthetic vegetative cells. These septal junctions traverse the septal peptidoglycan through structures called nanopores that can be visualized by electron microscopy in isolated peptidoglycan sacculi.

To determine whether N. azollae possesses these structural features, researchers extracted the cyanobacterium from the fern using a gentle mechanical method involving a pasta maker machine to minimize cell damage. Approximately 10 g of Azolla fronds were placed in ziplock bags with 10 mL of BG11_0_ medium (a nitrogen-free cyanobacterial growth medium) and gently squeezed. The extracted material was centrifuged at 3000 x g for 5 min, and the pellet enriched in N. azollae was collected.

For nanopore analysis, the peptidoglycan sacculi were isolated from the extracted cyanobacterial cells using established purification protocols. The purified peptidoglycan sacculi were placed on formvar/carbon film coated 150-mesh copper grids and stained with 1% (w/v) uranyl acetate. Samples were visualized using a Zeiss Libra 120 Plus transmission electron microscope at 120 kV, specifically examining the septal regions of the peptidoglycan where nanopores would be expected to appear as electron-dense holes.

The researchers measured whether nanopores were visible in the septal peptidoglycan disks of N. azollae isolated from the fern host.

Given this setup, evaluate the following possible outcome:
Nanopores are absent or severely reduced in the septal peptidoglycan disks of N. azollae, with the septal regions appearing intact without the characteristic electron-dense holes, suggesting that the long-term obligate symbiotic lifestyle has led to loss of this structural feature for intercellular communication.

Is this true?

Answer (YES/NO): NO